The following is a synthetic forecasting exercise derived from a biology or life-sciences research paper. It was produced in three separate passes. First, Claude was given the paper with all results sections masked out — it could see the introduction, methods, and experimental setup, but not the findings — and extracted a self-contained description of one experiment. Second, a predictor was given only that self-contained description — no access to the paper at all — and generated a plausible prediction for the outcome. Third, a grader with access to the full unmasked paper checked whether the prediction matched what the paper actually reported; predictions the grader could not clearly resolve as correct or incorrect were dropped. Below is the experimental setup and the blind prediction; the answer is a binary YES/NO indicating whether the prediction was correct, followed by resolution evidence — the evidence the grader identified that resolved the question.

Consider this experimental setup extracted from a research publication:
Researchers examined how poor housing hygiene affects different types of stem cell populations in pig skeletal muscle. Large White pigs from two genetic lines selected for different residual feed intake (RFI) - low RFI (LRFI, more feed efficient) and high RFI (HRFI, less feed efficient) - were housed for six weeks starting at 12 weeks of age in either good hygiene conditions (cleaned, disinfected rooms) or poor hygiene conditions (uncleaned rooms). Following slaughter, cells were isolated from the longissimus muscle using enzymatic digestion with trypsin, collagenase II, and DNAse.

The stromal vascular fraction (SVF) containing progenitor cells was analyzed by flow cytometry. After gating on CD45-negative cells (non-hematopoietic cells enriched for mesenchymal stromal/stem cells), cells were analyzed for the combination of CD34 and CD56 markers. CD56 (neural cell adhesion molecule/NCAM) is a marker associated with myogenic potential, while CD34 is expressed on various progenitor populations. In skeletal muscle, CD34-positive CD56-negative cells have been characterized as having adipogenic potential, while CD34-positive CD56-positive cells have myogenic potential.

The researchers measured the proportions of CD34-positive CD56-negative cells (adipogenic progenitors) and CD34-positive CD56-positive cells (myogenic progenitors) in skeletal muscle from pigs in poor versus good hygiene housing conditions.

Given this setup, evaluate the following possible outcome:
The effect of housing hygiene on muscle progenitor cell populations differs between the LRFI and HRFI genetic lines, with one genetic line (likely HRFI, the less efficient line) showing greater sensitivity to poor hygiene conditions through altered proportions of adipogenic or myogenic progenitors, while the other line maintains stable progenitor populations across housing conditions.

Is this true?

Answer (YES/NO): NO